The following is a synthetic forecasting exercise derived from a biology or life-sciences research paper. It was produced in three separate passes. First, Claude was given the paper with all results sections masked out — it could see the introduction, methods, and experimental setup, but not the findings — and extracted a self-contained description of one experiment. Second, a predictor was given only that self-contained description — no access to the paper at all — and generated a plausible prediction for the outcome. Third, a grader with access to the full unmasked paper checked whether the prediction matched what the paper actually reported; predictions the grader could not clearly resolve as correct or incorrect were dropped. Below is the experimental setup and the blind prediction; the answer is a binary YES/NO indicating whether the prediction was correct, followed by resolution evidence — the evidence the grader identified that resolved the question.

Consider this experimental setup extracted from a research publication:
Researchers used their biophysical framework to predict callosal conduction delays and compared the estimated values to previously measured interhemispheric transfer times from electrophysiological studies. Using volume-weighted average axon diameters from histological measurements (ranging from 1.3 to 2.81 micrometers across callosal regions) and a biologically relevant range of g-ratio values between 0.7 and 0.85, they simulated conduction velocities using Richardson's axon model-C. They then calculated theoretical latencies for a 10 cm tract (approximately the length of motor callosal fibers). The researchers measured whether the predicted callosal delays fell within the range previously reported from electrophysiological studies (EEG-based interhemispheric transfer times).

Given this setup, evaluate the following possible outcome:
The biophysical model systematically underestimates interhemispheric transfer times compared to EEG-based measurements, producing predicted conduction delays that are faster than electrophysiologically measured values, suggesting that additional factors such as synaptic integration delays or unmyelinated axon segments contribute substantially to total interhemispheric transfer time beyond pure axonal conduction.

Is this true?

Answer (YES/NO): NO